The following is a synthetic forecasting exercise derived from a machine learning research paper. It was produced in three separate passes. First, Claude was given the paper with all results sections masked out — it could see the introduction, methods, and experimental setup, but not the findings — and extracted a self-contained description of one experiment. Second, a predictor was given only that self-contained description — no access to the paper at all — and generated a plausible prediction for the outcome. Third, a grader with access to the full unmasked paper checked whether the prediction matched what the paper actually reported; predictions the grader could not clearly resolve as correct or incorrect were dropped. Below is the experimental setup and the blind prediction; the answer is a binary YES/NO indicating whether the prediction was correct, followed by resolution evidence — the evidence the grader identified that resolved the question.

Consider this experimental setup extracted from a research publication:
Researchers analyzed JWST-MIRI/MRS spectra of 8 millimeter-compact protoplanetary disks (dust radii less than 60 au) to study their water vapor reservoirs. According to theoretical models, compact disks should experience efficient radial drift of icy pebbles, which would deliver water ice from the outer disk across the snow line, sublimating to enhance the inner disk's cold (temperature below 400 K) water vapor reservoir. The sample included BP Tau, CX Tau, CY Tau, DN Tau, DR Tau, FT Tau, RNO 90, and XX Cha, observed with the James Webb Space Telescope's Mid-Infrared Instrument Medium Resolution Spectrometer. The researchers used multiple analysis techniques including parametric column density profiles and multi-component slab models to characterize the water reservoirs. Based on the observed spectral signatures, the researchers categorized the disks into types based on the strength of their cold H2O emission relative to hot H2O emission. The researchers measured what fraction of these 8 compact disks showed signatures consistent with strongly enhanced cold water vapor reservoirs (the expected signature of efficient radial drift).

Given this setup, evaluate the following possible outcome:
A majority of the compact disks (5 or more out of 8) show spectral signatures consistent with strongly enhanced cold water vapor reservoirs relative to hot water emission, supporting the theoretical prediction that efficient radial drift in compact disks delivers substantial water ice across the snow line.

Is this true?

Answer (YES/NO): NO